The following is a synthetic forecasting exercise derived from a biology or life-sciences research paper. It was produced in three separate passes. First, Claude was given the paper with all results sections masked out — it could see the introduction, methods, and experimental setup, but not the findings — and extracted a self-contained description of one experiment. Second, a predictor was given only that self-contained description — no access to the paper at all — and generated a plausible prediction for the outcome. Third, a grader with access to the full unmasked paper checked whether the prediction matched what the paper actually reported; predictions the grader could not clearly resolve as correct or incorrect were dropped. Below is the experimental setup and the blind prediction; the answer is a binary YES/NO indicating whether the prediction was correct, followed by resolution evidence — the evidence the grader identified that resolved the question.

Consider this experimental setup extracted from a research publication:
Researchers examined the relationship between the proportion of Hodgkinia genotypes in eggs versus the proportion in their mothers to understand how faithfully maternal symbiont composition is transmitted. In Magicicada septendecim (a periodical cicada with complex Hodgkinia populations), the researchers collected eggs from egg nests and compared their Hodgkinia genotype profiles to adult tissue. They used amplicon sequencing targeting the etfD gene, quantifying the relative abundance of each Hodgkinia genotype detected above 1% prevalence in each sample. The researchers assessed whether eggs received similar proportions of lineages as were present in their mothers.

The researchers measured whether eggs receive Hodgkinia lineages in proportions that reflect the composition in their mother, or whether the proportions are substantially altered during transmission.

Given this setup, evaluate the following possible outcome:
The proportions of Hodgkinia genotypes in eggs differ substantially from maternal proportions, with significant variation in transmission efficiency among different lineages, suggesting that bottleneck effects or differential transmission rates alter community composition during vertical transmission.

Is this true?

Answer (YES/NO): NO